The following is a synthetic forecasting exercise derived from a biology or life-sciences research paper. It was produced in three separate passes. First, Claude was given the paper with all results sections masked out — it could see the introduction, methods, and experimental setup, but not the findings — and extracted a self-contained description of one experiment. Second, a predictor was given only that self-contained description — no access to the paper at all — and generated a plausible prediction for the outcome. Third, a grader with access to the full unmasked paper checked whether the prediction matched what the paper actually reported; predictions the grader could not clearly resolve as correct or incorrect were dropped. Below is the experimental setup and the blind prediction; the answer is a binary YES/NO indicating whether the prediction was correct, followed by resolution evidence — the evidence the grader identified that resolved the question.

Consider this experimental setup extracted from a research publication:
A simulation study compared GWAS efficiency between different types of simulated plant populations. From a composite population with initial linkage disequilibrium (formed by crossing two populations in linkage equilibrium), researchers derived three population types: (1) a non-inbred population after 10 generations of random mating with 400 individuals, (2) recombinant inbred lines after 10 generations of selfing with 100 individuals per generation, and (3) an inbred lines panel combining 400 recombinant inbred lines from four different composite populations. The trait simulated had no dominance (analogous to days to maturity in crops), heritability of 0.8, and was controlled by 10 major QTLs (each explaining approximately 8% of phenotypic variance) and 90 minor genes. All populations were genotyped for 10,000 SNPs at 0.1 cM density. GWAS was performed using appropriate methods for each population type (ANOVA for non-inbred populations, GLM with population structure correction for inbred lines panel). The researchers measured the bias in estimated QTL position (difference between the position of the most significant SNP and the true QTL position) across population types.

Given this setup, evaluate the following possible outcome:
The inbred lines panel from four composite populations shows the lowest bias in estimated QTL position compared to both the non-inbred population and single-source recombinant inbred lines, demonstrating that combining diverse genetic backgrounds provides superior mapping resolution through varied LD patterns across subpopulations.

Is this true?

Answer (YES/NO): YES